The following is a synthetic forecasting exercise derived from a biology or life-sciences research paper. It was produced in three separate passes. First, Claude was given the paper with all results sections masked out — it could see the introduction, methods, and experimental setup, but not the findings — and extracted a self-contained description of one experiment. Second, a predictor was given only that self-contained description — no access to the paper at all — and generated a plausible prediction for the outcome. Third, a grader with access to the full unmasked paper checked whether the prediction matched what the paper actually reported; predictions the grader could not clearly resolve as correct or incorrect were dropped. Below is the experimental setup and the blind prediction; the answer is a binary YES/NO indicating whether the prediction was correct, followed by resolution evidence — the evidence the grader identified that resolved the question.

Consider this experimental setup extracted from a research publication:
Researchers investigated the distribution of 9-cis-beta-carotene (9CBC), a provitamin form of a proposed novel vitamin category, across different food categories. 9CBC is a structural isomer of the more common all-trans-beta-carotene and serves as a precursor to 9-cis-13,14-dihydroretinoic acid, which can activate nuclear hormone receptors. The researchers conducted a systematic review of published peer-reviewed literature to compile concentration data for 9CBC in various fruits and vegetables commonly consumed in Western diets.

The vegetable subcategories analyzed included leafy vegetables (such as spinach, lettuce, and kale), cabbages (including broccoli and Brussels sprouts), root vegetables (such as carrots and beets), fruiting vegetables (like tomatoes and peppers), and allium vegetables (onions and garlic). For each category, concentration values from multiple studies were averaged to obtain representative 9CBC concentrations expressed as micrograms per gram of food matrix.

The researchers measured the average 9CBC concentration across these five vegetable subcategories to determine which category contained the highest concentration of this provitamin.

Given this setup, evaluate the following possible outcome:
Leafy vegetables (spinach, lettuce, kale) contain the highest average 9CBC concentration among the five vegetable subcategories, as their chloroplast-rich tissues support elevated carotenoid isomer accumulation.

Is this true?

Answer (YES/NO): YES